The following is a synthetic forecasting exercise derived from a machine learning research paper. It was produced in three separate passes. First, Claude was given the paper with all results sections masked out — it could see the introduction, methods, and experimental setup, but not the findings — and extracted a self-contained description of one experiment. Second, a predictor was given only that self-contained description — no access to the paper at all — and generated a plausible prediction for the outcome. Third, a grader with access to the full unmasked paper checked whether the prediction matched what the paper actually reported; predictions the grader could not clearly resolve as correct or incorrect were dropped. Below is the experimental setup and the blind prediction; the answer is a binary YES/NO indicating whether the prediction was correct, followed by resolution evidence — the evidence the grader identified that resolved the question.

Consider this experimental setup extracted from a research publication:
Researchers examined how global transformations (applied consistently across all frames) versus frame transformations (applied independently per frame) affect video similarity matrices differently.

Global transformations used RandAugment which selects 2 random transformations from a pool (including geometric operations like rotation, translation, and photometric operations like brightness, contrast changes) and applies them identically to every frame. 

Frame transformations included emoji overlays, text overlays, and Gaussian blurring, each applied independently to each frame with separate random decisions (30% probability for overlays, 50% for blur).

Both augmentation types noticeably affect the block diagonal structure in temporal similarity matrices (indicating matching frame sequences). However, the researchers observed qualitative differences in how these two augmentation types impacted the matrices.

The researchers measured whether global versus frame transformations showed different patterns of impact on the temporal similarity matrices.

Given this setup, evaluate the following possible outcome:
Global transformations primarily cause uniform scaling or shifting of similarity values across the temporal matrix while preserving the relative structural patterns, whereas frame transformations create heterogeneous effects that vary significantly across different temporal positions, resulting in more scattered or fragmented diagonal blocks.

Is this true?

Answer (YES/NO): NO